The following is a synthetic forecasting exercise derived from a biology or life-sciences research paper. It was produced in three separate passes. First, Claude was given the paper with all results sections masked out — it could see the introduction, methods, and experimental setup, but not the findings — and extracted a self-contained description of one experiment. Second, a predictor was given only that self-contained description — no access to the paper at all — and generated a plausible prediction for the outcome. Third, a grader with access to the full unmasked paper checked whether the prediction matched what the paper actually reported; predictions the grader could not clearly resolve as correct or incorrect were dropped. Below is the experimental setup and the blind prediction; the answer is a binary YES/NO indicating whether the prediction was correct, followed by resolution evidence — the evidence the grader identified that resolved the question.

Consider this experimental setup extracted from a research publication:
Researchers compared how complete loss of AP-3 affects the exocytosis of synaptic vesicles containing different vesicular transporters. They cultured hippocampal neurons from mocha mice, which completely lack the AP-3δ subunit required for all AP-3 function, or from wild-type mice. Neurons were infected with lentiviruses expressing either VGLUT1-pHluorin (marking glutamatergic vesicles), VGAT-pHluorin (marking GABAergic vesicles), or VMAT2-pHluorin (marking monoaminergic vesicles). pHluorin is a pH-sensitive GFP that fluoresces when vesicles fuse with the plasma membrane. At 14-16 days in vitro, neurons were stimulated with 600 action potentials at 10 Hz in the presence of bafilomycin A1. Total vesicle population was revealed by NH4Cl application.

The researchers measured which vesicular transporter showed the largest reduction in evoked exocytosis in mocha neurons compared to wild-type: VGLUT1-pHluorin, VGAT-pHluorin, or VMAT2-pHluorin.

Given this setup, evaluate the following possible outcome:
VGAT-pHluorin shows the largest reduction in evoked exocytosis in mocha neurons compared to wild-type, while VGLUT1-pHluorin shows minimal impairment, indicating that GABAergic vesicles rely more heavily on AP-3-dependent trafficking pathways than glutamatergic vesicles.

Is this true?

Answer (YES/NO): NO